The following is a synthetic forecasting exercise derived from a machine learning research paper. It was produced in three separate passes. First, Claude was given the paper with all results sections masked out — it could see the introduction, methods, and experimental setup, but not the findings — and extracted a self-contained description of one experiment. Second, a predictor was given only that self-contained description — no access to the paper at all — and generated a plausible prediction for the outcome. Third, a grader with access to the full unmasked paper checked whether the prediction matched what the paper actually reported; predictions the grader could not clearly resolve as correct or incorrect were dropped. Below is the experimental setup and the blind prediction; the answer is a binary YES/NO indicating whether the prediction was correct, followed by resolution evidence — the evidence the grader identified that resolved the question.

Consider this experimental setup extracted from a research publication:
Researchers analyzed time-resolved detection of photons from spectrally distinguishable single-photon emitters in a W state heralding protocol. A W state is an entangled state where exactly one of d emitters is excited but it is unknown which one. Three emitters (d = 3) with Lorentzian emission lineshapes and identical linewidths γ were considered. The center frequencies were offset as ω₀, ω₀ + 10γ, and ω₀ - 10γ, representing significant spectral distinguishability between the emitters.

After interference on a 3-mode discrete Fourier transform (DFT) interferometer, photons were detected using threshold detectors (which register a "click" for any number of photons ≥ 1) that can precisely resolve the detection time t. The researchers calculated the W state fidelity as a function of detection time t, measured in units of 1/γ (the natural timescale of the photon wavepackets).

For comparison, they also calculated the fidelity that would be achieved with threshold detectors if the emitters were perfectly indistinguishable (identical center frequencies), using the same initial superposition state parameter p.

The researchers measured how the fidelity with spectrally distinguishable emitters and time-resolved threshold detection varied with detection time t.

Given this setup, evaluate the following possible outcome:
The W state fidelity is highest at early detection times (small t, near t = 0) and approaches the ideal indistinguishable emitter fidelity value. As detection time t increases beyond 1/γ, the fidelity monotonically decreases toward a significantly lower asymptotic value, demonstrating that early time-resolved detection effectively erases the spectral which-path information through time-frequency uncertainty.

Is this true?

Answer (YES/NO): NO